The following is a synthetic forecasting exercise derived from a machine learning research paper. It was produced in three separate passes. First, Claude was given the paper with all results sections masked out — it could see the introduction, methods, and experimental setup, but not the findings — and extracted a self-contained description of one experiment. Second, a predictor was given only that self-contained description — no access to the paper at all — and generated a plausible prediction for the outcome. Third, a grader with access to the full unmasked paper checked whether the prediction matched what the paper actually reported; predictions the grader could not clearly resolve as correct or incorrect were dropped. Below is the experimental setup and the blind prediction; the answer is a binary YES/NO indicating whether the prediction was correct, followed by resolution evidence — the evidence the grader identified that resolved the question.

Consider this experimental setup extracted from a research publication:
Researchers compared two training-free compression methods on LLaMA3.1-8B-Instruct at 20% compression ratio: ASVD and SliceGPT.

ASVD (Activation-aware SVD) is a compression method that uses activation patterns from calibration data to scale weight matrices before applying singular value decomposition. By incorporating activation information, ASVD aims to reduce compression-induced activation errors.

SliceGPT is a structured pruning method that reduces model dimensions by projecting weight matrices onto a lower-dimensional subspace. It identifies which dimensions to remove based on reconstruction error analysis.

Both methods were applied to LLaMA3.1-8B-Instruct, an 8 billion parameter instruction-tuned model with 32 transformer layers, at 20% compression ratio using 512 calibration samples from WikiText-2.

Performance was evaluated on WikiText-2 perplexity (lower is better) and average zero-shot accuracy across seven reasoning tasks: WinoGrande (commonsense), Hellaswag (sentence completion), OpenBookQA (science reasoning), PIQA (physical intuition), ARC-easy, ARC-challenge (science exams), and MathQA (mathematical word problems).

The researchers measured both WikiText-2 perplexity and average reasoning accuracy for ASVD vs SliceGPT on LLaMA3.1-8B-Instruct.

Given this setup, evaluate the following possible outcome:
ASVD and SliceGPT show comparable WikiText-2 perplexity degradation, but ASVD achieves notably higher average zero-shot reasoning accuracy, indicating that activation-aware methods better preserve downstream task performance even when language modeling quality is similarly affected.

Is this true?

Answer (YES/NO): NO